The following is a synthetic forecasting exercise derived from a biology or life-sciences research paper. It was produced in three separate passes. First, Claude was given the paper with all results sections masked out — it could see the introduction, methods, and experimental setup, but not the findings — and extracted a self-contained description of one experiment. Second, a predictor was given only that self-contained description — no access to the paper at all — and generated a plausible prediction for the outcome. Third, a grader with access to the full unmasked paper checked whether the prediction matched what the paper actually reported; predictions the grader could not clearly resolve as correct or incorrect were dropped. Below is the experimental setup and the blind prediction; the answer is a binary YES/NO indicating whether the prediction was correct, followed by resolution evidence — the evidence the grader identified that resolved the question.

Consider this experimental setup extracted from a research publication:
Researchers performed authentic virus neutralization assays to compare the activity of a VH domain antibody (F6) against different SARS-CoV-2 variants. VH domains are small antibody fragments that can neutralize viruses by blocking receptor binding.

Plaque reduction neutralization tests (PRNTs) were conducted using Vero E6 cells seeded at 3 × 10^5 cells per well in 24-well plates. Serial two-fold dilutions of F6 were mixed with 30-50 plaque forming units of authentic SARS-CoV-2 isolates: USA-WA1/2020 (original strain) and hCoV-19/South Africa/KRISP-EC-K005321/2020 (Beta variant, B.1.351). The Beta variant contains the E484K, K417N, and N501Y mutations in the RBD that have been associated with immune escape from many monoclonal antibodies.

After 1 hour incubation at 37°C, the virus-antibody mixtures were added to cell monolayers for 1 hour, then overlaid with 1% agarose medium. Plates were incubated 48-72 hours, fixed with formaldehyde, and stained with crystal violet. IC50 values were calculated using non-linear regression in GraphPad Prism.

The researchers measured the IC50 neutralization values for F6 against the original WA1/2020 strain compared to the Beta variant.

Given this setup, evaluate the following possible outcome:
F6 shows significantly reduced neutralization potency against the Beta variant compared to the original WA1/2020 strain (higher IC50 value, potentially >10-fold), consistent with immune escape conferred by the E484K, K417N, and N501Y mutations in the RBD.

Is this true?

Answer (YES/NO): NO